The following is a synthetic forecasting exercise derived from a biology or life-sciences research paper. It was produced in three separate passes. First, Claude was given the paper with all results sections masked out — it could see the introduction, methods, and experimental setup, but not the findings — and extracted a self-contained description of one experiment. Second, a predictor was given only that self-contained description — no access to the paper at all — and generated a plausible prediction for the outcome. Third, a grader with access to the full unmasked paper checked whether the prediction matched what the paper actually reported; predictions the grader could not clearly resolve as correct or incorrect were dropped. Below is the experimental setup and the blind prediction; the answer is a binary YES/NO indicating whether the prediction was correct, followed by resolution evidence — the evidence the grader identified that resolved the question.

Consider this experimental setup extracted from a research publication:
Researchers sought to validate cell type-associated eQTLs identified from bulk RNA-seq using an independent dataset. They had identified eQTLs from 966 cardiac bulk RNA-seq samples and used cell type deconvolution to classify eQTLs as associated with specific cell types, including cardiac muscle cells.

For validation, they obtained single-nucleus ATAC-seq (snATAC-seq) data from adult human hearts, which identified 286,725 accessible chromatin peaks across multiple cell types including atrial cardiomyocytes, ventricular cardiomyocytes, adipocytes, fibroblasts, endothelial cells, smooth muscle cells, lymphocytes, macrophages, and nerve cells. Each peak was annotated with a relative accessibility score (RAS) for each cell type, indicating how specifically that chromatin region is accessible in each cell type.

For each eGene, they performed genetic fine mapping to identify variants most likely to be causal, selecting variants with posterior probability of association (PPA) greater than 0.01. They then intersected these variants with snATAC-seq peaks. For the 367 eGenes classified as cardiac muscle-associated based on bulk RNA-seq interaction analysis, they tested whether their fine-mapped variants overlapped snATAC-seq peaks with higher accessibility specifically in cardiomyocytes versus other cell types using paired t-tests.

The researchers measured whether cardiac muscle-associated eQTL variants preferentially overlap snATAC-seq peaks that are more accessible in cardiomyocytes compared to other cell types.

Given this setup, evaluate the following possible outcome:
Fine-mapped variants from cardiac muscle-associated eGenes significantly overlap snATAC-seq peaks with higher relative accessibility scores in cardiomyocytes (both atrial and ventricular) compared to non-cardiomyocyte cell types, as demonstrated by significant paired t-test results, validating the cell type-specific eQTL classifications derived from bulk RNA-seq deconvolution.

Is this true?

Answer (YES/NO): YES